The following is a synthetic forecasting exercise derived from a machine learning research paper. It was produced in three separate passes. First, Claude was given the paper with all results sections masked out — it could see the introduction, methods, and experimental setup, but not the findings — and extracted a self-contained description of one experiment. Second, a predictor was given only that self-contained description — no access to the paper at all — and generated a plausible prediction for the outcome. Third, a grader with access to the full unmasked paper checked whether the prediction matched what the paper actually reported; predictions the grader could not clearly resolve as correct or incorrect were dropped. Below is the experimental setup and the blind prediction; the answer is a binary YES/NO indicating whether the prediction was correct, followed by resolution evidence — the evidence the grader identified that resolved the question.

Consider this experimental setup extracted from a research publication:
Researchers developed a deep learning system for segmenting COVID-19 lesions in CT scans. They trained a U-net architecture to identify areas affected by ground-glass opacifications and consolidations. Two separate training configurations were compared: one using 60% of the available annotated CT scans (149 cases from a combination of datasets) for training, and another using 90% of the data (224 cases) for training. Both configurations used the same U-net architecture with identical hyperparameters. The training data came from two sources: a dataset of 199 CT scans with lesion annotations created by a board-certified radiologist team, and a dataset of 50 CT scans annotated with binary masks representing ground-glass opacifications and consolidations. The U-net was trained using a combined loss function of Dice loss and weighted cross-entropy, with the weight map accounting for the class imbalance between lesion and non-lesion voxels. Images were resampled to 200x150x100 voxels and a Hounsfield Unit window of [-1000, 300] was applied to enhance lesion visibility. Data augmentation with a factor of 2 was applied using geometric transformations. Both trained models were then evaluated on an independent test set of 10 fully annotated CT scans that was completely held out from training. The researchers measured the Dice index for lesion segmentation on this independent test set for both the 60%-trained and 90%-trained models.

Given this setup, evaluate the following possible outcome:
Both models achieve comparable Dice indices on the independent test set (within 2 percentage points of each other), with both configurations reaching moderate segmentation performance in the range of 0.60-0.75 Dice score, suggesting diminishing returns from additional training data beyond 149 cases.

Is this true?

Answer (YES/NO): NO